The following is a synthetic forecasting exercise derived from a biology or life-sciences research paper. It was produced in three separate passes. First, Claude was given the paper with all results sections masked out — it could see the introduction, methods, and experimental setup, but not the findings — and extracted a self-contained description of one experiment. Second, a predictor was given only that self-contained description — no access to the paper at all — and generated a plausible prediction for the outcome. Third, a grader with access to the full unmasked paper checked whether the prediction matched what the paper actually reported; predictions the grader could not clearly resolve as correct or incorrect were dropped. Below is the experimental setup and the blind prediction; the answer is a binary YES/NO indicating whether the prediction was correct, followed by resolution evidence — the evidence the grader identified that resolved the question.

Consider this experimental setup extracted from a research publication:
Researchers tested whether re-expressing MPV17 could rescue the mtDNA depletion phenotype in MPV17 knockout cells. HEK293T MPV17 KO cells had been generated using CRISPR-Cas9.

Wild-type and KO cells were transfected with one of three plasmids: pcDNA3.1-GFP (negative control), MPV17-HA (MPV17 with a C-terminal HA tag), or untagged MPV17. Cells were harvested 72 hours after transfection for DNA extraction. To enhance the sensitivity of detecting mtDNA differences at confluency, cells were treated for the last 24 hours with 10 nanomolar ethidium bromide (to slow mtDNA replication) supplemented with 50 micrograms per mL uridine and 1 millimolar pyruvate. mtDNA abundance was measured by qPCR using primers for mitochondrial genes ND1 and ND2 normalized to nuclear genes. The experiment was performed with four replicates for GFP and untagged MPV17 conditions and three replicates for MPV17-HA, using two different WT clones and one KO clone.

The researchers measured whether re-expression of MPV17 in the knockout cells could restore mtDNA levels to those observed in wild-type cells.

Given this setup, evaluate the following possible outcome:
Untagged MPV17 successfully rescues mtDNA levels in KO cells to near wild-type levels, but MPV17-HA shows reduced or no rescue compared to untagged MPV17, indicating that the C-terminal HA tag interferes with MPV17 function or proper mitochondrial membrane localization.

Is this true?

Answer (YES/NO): NO